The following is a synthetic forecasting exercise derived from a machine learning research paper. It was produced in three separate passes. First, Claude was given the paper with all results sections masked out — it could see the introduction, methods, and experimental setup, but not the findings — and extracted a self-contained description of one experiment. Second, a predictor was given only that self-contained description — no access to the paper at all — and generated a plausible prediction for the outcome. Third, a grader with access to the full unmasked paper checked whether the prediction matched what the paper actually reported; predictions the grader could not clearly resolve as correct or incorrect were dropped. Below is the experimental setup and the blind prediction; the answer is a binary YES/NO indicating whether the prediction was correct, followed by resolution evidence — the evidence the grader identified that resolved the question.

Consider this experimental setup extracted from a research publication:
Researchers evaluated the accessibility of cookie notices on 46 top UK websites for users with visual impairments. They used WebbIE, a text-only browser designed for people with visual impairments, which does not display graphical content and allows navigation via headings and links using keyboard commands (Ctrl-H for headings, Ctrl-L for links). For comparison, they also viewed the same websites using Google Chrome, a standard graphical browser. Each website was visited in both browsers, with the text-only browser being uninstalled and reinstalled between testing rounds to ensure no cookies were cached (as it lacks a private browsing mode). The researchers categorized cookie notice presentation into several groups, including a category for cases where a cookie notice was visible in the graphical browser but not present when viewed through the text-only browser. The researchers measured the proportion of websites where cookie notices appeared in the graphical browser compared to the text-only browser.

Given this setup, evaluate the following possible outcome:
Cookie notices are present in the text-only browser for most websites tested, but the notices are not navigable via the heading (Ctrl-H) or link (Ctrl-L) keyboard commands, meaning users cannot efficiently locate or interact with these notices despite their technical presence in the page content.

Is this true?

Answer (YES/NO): NO